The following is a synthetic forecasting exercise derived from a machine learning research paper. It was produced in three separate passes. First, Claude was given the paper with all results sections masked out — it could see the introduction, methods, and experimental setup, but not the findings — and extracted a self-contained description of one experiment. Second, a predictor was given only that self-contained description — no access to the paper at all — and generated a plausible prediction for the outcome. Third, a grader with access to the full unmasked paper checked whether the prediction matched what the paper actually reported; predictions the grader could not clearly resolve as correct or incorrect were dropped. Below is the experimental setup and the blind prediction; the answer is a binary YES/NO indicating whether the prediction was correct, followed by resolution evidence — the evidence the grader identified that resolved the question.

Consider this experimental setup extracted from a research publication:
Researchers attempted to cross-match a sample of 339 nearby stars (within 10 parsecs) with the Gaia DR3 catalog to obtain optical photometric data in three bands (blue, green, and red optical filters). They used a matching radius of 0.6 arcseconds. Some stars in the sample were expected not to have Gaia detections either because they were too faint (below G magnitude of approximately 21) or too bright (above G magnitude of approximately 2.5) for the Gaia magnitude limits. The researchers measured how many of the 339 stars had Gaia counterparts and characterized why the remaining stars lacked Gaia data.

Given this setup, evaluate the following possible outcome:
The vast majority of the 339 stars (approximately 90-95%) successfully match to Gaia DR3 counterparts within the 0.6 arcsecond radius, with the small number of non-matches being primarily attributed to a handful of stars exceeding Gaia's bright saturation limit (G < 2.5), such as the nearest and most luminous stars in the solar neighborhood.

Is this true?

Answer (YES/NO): NO